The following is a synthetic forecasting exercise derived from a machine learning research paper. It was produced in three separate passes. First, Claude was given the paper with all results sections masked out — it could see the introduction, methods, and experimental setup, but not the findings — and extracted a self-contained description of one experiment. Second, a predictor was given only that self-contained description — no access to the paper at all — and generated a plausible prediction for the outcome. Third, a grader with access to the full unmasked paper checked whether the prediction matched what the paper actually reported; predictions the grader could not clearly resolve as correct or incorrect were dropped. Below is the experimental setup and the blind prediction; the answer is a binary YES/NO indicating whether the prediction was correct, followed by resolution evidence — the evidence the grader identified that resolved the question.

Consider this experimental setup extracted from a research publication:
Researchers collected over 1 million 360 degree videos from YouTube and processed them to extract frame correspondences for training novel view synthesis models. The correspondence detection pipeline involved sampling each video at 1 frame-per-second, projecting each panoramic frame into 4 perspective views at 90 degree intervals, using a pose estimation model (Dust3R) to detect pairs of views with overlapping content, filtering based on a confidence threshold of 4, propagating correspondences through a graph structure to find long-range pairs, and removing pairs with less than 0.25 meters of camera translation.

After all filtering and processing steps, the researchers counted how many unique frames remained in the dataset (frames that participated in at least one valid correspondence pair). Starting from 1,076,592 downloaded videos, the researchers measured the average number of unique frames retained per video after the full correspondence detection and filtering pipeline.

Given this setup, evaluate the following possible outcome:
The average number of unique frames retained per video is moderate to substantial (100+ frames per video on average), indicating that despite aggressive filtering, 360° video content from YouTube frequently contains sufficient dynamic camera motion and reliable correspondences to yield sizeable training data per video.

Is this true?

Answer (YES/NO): NO